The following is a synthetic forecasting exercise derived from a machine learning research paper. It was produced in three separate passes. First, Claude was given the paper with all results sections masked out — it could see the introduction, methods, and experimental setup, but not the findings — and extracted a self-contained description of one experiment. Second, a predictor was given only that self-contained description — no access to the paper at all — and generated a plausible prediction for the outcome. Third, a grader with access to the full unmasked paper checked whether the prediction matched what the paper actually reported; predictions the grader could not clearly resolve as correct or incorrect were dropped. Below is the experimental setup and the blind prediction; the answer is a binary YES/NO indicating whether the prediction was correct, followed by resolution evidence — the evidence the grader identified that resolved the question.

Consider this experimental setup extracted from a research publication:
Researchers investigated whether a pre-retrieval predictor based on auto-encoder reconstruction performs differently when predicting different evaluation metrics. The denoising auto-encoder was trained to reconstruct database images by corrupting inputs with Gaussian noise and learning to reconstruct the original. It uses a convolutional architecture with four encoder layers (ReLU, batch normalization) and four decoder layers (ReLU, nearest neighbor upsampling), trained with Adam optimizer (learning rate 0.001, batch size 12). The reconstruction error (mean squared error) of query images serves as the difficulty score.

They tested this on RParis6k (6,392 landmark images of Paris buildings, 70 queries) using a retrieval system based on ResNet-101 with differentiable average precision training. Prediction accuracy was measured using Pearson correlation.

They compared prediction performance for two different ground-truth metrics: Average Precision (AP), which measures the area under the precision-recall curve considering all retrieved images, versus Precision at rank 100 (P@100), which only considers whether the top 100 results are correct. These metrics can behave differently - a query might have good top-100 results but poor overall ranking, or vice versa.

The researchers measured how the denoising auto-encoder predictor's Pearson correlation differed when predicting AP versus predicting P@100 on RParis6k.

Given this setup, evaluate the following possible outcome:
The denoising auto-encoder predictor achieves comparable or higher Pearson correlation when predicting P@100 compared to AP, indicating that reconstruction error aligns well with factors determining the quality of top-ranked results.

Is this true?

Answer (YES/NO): YES